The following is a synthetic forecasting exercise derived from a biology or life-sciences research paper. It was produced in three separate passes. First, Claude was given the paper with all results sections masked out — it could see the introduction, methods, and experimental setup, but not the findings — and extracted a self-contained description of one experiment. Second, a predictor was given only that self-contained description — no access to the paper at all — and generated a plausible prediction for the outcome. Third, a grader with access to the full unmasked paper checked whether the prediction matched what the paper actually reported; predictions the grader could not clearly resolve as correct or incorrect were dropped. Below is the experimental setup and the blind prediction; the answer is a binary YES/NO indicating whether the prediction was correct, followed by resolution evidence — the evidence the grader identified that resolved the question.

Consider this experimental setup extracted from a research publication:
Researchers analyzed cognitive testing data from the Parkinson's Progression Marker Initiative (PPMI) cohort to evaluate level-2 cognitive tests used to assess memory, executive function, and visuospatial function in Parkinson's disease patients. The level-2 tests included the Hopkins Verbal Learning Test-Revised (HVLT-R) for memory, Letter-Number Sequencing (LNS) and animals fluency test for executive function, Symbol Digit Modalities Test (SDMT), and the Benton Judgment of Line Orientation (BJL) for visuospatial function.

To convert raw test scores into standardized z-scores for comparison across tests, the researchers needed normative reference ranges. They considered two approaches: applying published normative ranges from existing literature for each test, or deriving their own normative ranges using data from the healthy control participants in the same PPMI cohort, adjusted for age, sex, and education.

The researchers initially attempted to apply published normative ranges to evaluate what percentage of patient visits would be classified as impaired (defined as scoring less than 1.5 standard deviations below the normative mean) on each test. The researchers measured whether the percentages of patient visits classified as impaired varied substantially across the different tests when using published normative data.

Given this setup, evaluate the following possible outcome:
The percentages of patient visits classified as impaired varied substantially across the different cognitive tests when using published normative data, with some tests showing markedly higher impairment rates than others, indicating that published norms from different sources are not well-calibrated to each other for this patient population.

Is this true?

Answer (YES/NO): YES